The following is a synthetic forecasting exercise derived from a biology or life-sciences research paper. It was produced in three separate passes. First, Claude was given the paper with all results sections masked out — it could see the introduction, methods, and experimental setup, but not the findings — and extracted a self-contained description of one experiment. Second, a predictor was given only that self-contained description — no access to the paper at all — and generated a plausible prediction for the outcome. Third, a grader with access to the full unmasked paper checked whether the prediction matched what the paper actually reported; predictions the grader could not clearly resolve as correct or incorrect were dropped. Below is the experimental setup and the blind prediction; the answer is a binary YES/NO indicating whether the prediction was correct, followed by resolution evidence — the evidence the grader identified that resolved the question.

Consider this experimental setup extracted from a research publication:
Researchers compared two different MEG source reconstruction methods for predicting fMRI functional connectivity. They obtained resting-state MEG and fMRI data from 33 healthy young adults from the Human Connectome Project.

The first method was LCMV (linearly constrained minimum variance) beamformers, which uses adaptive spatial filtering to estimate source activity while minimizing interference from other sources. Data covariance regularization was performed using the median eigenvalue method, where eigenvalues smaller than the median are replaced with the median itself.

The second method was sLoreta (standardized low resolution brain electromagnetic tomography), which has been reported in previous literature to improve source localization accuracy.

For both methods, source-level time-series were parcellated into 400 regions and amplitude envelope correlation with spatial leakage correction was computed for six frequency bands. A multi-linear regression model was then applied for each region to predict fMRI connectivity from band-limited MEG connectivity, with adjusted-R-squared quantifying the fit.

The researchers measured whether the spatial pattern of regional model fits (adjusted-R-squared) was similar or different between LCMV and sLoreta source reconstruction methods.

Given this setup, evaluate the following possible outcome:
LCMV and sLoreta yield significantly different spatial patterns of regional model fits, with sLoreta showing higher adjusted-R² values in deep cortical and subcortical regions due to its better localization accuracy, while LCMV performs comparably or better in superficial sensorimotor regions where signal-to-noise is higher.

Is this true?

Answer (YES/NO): NO